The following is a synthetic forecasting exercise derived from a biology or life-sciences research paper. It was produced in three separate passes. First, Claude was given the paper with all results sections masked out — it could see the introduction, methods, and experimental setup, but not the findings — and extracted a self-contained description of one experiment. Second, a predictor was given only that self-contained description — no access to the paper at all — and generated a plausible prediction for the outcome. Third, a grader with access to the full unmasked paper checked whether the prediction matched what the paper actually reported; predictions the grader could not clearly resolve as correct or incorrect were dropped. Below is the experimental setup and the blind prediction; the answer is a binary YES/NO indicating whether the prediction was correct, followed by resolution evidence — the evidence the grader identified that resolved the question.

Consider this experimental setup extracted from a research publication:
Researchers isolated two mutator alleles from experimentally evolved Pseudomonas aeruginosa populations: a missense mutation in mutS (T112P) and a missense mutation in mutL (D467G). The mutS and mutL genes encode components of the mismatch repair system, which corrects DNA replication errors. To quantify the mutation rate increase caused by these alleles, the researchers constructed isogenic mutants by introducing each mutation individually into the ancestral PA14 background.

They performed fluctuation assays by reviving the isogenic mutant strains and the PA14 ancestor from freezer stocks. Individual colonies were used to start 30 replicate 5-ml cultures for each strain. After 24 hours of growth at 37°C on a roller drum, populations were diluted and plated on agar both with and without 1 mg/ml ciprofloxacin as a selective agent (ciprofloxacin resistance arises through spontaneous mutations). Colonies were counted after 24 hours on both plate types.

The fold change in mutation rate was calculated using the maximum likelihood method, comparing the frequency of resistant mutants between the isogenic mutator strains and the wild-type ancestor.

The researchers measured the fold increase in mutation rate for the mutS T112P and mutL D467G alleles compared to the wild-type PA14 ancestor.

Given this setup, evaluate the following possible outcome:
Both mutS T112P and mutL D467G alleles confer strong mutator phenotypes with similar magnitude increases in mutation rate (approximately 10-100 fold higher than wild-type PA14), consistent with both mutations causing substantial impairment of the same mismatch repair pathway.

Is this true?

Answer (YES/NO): NO